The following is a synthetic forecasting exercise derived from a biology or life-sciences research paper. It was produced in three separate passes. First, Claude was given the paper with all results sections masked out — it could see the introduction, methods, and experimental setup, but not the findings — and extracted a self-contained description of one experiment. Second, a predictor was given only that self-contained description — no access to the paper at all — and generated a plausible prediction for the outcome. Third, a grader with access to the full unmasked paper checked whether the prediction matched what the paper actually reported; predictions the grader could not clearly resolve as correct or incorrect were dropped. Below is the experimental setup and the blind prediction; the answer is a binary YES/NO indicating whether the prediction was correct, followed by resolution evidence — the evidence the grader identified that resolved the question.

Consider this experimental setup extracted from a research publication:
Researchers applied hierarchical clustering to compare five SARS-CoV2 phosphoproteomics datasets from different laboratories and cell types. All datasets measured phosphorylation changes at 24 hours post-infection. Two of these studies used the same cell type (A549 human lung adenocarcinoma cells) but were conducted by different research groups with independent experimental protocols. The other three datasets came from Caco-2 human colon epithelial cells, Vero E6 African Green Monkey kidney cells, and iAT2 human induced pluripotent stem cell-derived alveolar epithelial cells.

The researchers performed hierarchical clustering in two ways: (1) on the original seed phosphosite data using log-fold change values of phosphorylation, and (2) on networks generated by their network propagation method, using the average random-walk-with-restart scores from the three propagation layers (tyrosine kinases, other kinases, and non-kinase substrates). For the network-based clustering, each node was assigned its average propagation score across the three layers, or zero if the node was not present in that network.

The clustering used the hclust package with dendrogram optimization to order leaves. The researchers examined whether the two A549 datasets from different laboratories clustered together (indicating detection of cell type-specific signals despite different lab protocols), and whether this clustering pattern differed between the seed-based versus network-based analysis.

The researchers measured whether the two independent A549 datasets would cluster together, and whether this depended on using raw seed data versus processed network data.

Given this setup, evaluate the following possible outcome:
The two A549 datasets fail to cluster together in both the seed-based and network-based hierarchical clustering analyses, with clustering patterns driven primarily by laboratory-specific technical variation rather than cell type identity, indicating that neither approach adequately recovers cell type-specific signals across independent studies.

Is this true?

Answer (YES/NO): NO